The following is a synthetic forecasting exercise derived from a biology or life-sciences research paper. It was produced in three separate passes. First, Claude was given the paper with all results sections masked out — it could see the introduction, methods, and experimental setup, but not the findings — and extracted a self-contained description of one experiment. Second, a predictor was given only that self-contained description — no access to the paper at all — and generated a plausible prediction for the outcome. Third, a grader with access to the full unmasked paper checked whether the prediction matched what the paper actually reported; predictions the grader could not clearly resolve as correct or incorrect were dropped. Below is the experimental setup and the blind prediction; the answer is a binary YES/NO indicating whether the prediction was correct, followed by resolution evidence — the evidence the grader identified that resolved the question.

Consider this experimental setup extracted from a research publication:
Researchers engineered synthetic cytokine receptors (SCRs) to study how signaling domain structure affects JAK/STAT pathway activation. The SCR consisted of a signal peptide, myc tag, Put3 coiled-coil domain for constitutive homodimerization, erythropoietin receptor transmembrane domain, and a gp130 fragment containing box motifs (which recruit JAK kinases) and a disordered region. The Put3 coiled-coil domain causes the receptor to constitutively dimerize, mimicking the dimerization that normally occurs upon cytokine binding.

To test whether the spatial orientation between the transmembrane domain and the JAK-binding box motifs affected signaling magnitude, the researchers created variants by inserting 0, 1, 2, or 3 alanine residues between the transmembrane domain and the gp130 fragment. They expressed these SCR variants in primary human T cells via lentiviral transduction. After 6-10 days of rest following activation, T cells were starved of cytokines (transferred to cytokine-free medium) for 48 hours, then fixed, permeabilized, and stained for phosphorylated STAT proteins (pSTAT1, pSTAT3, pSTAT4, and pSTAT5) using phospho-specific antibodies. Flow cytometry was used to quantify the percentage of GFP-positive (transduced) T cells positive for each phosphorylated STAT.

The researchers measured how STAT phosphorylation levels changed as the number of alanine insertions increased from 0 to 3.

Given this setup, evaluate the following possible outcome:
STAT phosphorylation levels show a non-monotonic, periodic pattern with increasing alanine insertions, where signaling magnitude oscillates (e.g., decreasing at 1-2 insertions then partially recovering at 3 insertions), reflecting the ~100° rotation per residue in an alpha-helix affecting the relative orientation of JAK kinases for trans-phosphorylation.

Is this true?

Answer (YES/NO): NO